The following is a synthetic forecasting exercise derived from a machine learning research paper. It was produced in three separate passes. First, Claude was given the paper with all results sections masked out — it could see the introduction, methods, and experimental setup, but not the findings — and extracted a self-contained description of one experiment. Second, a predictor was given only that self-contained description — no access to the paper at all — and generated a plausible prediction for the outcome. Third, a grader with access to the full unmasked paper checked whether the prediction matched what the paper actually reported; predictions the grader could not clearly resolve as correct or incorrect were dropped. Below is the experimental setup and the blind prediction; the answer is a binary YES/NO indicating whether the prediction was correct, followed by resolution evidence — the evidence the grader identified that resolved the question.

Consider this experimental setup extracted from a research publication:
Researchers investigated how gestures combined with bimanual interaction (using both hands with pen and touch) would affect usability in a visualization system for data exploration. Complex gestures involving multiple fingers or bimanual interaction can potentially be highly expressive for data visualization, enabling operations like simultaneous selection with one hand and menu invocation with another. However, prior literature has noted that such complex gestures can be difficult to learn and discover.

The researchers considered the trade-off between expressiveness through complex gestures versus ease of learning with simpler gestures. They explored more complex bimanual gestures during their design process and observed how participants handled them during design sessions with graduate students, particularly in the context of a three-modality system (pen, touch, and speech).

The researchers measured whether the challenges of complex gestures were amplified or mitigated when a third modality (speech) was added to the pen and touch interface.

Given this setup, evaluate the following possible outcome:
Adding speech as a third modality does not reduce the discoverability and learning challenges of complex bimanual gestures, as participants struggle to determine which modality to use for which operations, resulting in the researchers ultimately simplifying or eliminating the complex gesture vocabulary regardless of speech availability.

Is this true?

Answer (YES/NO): NO